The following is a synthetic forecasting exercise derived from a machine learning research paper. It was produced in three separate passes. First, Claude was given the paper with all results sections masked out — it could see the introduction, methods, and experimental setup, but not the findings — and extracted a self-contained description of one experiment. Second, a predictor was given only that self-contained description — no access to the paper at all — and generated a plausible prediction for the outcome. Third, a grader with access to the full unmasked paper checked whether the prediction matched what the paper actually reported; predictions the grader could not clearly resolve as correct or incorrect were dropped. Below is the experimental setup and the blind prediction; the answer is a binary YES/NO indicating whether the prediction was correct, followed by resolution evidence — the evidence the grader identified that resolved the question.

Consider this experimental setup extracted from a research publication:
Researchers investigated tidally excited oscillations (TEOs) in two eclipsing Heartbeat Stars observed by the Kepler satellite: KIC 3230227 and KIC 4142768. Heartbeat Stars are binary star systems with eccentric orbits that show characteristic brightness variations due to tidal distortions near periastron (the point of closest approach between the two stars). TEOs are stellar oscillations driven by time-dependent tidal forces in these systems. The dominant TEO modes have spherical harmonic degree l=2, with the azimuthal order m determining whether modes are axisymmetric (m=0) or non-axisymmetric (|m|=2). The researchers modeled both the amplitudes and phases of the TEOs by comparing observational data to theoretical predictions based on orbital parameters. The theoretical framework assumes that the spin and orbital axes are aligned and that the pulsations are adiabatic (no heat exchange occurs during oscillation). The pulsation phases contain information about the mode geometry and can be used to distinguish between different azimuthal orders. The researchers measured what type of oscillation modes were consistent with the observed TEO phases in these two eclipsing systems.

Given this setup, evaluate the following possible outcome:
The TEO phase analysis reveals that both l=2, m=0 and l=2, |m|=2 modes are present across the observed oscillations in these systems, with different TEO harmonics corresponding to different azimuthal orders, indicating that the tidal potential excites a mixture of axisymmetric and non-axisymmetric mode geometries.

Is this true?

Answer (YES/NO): NO